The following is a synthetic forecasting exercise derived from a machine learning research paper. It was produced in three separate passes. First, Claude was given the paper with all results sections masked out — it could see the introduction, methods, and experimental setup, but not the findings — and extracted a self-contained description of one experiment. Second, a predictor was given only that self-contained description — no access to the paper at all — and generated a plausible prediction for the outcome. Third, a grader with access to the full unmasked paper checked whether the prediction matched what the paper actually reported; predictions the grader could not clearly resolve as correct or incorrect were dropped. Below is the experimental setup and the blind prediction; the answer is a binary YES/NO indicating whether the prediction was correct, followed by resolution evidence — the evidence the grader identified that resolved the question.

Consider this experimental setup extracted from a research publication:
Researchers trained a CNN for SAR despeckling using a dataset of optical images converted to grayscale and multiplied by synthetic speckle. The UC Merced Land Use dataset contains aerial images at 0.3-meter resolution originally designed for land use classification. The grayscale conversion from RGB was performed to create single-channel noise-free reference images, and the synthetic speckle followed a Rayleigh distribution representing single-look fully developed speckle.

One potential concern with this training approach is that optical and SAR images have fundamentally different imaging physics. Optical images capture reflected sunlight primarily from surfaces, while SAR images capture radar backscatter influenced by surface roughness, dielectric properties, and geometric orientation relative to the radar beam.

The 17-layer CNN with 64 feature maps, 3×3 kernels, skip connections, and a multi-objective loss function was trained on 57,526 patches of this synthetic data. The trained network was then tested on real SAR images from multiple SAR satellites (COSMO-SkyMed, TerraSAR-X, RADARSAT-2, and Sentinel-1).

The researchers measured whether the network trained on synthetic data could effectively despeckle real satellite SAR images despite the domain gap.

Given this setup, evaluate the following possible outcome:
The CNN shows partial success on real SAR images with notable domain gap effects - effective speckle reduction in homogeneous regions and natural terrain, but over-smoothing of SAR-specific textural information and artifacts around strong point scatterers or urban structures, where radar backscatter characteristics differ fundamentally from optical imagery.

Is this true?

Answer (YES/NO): NO